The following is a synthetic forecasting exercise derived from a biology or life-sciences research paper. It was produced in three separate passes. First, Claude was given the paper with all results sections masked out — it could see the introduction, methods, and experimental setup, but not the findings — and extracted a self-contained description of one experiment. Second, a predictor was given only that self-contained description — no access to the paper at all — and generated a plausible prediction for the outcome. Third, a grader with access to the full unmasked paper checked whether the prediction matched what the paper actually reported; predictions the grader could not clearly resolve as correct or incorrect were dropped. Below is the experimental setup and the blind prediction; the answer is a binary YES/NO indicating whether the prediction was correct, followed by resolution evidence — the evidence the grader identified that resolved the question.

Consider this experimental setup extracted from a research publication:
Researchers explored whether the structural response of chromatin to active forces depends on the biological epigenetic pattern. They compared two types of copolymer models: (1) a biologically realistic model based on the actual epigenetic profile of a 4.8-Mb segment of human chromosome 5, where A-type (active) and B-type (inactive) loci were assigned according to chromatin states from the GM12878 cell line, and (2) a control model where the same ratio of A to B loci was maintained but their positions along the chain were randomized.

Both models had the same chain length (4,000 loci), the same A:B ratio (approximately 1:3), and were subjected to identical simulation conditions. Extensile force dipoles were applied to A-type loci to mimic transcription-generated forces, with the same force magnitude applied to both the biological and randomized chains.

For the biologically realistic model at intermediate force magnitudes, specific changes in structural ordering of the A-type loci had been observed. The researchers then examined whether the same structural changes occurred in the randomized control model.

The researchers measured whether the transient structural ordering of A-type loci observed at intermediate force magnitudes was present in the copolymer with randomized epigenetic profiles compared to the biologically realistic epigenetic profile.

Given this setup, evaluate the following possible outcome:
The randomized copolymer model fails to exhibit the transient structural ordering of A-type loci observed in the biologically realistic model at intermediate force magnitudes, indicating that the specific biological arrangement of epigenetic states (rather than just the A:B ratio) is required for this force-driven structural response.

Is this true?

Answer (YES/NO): YES